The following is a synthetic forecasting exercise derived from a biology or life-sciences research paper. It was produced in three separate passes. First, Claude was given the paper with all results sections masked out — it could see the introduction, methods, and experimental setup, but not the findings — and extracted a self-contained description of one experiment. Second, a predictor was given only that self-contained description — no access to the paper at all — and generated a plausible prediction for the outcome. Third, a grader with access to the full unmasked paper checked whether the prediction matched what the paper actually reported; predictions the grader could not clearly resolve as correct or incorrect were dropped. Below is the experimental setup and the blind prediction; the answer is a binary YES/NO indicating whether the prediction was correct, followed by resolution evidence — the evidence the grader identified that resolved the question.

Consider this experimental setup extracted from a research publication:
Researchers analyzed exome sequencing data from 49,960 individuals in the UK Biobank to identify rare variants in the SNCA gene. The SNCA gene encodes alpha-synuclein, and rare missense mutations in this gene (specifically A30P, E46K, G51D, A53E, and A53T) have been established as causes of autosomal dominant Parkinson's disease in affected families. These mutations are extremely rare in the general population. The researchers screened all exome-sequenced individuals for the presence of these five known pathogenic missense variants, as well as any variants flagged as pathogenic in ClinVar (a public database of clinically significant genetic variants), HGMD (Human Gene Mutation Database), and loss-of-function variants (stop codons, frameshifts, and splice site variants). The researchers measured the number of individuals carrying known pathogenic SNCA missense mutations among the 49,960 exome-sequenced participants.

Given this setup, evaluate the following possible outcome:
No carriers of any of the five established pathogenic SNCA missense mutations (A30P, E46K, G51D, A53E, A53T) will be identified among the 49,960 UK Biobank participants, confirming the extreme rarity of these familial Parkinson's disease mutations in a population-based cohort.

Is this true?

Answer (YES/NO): YES